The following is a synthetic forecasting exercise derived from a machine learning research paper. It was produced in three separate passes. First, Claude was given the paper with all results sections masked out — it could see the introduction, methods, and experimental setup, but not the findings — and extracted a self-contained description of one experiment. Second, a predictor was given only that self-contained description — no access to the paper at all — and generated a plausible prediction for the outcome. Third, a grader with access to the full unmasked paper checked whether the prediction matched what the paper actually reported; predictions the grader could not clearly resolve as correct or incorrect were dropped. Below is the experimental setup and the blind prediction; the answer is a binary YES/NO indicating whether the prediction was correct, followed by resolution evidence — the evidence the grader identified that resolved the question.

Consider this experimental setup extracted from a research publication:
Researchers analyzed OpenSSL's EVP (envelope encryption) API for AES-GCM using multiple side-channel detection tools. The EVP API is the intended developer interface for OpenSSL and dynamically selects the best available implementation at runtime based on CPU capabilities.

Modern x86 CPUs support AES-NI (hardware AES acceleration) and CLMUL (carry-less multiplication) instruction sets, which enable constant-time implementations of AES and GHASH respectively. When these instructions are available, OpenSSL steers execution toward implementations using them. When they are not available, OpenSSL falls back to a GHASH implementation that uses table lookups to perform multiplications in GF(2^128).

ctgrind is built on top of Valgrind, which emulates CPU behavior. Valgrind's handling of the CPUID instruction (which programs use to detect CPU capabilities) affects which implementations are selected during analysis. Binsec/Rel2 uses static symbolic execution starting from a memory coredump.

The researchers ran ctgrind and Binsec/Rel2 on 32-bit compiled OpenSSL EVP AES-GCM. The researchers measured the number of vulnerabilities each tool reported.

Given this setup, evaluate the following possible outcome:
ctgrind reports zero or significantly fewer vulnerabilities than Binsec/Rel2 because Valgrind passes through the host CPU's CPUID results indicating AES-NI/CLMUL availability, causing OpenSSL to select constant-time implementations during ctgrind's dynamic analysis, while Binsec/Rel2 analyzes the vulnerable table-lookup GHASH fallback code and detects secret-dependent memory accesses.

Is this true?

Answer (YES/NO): NO